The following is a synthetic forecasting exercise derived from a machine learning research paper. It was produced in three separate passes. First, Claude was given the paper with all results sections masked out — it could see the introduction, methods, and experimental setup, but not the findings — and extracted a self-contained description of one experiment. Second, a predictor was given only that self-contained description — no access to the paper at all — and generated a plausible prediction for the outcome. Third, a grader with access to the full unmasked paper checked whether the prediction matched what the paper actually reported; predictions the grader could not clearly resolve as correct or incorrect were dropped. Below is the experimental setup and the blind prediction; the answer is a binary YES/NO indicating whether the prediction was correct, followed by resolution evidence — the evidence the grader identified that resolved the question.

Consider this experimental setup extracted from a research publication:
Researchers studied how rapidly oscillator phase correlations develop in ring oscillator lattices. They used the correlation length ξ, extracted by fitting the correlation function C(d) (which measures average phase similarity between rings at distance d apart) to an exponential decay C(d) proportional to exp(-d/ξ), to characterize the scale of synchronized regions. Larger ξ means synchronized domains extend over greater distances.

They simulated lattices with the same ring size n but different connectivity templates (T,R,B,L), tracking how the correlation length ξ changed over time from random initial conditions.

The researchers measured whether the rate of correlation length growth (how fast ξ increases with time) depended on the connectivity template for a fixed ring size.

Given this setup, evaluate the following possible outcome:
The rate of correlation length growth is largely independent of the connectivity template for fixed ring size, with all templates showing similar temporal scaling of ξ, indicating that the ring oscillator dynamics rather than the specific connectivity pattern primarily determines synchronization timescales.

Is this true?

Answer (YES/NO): YES